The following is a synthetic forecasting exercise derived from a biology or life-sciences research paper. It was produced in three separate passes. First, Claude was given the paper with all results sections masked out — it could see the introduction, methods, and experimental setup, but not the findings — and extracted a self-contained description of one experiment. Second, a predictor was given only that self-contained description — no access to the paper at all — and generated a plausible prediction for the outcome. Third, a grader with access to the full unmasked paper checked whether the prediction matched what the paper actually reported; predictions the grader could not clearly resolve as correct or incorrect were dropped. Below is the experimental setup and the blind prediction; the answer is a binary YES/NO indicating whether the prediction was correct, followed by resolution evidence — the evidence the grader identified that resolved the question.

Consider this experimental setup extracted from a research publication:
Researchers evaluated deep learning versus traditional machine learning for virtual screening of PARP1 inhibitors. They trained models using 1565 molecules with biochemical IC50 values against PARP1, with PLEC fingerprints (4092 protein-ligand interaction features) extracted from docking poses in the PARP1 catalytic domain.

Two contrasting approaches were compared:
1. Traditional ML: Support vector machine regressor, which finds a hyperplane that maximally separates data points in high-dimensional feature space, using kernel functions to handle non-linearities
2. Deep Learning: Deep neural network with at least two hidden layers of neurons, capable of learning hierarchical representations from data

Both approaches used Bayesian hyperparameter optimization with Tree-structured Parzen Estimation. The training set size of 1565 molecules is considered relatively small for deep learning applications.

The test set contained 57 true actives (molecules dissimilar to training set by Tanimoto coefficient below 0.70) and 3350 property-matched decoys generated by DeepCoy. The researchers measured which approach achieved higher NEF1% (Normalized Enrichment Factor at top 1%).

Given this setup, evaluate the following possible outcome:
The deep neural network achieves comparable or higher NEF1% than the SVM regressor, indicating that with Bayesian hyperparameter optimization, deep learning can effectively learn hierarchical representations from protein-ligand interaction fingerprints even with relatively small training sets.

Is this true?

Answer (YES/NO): NO